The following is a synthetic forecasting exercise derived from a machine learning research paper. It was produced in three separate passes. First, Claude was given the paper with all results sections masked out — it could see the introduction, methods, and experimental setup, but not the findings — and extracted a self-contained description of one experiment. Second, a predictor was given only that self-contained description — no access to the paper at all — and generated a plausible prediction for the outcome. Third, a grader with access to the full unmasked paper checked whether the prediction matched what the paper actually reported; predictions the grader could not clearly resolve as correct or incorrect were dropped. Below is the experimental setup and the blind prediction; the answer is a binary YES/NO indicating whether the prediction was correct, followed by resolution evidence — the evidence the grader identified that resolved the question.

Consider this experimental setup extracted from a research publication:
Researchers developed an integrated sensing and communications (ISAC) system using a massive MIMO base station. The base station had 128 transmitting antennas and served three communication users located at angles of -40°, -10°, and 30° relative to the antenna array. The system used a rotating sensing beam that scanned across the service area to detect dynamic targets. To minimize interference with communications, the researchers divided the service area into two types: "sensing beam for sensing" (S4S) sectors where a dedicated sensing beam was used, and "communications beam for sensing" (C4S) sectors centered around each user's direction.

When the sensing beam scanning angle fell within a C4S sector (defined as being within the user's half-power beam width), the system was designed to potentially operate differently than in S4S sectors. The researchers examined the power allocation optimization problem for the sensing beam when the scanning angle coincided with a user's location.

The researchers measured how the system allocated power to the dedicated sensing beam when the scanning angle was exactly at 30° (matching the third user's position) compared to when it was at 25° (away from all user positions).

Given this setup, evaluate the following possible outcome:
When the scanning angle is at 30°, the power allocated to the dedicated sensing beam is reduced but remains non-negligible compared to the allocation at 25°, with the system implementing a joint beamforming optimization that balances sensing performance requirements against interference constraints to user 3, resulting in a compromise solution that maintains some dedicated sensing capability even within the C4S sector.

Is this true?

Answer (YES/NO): NO